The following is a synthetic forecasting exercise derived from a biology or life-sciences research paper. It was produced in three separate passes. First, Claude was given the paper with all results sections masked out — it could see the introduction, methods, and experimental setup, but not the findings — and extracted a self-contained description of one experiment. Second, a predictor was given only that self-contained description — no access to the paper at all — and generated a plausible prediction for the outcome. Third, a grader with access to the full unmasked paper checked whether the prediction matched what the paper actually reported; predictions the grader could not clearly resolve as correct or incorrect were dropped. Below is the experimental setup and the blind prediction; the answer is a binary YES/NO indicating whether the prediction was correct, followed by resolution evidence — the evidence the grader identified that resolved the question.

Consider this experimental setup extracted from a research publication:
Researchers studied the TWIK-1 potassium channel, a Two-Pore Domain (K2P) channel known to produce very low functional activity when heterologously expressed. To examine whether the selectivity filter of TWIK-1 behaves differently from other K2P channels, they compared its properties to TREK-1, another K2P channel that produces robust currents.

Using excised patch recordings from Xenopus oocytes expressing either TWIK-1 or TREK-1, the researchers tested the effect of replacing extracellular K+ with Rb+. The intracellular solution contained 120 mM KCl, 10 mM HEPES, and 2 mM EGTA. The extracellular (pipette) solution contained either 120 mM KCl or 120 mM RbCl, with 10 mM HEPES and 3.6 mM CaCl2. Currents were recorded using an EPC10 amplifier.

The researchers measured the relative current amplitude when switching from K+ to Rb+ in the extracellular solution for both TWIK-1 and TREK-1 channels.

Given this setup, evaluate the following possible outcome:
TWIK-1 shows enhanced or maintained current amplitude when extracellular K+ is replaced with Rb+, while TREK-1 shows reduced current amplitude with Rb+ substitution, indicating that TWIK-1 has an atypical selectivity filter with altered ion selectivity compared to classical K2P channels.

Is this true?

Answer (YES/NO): NO